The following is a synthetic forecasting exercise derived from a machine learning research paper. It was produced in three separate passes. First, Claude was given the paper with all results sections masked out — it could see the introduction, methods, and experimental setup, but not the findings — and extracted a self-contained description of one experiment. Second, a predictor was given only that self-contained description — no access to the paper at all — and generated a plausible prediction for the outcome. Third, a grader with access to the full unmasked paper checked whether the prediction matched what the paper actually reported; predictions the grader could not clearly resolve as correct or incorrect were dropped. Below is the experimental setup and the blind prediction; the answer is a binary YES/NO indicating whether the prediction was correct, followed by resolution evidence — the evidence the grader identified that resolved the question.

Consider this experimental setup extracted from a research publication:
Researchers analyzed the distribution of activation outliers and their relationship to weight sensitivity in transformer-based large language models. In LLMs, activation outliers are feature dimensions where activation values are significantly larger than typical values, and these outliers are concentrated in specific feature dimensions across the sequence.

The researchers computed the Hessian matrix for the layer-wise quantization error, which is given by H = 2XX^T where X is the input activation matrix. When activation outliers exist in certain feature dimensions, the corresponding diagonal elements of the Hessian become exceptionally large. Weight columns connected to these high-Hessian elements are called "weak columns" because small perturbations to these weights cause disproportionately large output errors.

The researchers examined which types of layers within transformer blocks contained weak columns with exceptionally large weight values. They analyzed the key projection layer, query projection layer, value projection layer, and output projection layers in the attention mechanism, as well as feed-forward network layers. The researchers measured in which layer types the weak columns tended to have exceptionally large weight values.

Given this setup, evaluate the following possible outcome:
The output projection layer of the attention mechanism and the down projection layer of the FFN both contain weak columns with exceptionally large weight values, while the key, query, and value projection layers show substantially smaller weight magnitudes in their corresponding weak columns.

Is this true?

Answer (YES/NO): NO